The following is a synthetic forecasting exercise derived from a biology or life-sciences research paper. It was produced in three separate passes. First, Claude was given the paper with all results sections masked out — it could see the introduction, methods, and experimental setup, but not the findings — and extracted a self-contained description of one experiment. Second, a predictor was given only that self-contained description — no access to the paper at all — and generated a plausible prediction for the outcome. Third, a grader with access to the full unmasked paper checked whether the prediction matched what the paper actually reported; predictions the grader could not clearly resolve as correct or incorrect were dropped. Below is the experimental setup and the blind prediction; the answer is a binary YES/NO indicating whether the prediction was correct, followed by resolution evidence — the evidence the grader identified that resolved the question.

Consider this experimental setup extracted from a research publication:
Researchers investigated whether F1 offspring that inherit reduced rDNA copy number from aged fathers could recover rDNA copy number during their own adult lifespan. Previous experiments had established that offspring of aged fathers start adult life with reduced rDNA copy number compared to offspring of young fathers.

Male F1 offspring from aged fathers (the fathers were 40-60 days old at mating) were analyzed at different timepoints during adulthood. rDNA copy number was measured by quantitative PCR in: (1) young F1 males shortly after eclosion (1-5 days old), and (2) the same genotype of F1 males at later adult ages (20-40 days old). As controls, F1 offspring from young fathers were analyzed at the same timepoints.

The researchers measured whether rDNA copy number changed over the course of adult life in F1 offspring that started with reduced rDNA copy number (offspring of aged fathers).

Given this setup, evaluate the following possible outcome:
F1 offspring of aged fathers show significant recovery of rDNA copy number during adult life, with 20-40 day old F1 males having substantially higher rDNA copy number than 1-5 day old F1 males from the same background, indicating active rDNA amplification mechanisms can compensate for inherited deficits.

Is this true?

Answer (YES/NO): NO